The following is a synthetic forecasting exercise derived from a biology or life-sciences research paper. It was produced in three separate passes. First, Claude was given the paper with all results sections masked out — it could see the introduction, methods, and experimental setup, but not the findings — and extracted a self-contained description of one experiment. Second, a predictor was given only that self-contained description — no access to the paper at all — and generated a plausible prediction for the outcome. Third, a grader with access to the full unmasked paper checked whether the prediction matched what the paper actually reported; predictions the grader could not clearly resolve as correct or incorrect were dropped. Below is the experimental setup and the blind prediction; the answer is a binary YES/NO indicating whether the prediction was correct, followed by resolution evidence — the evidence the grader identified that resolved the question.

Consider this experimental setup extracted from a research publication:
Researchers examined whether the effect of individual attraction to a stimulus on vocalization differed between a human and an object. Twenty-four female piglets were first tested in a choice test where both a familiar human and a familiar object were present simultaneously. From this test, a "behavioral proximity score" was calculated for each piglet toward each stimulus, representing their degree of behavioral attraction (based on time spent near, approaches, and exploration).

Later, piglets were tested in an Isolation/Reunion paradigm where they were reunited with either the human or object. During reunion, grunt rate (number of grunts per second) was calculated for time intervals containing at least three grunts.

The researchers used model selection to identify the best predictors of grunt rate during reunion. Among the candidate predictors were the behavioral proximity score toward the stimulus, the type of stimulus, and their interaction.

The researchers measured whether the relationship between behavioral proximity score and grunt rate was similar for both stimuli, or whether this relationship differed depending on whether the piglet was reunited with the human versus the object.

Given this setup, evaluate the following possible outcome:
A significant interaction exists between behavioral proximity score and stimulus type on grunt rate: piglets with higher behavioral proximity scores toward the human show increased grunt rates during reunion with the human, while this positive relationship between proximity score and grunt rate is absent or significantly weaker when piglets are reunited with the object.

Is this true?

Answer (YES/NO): NO